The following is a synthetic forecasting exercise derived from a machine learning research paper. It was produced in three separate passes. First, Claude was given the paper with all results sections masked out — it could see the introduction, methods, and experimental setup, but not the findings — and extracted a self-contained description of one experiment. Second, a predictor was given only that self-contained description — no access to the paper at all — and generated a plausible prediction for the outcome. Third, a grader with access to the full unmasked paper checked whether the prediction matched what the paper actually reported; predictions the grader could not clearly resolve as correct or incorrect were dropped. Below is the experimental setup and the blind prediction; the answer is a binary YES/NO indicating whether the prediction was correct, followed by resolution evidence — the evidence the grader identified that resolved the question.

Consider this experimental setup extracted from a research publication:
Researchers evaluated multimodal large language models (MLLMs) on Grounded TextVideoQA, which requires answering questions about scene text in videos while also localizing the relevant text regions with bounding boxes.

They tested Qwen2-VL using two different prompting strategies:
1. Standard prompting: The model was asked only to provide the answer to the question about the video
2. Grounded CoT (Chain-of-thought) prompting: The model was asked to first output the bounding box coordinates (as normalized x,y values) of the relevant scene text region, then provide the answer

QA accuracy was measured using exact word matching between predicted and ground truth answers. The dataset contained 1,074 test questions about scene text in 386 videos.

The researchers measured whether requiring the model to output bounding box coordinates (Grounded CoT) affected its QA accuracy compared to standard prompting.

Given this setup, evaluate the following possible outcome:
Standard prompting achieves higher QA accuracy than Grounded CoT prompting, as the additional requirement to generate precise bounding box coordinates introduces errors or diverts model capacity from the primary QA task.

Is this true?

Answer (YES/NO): YES